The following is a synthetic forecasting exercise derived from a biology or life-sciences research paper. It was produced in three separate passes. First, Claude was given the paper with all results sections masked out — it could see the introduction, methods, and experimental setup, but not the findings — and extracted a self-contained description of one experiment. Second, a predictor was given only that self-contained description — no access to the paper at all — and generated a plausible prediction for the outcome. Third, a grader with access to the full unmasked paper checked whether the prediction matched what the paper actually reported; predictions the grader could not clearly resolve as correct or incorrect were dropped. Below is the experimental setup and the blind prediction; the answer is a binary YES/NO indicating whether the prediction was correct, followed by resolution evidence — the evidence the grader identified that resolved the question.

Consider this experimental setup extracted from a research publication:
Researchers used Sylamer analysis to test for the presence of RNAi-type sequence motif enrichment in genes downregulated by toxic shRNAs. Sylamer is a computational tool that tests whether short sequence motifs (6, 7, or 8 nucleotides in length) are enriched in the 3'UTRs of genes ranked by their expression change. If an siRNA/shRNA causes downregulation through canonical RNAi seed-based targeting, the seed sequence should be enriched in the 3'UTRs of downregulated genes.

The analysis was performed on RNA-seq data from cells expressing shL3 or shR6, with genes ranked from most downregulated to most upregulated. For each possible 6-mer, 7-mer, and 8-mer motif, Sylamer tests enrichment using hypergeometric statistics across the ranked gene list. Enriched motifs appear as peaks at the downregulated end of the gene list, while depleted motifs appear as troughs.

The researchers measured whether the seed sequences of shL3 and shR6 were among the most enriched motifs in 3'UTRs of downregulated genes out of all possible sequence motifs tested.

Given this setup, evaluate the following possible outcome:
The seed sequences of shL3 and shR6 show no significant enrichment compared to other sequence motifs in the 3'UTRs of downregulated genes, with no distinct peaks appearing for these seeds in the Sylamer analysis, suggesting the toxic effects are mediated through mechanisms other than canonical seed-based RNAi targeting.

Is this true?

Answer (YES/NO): NO